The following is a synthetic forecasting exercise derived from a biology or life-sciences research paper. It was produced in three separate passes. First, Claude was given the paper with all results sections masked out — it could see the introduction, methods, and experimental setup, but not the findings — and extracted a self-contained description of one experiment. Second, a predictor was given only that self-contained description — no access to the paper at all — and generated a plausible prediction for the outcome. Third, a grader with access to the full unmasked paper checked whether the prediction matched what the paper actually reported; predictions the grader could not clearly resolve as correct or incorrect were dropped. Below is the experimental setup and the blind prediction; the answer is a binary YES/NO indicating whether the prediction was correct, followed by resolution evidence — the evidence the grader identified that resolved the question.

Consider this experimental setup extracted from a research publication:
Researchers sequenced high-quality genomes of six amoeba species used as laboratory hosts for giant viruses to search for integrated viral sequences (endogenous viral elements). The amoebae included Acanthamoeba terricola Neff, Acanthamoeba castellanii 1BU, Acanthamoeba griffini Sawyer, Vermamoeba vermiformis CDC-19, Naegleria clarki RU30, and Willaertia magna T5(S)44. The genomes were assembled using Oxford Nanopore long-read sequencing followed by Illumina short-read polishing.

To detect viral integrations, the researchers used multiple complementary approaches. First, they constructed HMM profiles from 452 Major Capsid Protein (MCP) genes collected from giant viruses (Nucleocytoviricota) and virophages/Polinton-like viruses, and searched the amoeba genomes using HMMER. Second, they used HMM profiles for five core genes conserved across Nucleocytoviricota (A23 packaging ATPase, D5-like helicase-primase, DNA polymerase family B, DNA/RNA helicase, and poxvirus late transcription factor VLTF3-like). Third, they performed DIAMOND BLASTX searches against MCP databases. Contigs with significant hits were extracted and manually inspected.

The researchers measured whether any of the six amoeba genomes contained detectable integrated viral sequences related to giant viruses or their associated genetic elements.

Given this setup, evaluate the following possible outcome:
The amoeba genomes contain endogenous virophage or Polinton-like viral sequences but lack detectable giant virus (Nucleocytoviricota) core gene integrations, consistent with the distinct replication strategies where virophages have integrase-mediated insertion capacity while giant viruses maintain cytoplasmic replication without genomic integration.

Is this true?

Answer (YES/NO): NO